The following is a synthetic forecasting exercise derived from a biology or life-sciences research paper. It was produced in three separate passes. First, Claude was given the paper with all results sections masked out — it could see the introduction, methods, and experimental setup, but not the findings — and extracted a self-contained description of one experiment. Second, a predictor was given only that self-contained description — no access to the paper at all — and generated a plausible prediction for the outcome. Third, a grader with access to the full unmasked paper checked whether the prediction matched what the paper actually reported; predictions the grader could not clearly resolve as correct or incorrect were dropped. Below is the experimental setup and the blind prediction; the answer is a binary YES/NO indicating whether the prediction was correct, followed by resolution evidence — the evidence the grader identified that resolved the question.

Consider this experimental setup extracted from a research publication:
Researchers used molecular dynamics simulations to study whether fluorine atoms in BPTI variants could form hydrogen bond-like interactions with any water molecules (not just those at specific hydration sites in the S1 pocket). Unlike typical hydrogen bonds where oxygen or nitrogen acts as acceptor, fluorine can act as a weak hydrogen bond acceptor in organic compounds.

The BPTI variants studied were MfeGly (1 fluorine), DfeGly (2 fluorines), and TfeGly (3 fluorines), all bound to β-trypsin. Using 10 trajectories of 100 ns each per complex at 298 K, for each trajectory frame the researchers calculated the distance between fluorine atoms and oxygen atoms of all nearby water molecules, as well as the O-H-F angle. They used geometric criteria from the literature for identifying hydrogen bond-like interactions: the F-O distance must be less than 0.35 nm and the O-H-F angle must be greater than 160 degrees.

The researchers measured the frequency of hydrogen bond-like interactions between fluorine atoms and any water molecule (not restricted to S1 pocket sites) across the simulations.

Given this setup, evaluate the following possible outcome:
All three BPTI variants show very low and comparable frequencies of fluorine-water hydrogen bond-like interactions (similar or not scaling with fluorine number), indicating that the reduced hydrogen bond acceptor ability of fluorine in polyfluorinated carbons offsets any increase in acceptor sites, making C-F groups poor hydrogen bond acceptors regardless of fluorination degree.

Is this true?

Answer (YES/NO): NO